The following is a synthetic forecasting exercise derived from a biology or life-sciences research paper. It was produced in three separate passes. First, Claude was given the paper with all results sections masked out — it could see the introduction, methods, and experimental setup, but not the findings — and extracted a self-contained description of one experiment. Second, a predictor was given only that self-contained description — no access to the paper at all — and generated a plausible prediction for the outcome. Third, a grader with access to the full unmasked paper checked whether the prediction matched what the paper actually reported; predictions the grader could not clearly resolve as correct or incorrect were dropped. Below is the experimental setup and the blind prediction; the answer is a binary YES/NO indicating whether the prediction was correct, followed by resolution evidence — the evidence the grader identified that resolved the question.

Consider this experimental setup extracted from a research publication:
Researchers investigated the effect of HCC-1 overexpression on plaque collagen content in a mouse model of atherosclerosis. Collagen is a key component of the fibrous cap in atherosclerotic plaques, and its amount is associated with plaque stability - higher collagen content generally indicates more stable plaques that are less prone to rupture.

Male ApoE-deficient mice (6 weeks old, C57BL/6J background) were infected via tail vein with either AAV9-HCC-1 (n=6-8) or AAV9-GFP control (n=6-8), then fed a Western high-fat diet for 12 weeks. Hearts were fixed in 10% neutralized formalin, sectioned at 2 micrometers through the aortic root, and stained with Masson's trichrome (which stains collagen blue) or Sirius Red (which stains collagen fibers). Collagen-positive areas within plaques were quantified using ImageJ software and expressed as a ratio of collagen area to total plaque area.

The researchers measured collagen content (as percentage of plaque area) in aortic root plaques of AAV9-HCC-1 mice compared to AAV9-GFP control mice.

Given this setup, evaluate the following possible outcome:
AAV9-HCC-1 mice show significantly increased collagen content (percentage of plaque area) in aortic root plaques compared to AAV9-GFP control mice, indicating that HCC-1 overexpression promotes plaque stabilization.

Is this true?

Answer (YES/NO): NO